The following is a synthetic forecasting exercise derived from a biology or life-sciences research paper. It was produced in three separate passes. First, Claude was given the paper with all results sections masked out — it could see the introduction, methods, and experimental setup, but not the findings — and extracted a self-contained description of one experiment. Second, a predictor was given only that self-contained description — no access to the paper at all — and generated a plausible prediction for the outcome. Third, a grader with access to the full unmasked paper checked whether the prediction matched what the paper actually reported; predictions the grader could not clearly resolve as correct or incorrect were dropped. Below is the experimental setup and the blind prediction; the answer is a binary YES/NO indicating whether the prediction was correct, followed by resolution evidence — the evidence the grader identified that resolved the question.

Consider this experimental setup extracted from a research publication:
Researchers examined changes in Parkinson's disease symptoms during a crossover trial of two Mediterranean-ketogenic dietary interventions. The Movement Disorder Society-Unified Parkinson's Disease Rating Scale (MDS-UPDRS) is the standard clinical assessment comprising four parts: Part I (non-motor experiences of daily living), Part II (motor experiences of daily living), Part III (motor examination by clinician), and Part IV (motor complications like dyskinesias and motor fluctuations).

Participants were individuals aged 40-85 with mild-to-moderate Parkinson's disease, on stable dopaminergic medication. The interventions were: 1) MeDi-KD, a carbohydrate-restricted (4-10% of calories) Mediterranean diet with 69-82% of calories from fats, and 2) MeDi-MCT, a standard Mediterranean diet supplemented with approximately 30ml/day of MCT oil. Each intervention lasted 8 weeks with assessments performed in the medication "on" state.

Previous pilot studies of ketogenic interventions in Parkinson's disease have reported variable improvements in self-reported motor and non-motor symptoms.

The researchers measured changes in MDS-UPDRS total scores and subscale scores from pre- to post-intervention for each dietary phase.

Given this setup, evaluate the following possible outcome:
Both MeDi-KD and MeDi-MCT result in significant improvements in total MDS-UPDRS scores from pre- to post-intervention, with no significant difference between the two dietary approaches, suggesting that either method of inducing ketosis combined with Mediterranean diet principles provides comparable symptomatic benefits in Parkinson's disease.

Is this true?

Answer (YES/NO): NO